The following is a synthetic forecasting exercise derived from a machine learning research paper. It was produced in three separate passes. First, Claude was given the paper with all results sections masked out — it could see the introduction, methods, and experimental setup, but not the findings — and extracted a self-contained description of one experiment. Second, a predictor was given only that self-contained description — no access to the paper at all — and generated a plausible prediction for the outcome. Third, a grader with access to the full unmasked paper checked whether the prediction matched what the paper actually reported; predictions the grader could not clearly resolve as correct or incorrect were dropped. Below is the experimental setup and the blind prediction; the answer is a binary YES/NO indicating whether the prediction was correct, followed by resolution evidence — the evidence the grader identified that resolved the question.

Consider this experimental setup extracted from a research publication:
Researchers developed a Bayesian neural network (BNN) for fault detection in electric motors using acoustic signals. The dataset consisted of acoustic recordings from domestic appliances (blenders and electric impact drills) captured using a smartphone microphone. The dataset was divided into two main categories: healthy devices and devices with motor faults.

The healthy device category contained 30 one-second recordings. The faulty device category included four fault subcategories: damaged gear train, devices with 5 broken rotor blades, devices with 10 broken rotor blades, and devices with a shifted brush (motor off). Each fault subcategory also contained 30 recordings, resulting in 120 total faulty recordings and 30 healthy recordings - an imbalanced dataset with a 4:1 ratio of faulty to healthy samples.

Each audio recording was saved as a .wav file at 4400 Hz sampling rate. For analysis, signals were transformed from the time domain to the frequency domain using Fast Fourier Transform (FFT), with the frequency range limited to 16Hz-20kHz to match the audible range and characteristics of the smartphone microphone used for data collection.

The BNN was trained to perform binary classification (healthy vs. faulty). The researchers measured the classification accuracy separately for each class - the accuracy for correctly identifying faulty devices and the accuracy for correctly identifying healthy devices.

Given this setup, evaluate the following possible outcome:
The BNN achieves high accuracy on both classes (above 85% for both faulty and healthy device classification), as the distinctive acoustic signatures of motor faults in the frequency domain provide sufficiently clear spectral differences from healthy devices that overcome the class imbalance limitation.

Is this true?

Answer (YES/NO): NO